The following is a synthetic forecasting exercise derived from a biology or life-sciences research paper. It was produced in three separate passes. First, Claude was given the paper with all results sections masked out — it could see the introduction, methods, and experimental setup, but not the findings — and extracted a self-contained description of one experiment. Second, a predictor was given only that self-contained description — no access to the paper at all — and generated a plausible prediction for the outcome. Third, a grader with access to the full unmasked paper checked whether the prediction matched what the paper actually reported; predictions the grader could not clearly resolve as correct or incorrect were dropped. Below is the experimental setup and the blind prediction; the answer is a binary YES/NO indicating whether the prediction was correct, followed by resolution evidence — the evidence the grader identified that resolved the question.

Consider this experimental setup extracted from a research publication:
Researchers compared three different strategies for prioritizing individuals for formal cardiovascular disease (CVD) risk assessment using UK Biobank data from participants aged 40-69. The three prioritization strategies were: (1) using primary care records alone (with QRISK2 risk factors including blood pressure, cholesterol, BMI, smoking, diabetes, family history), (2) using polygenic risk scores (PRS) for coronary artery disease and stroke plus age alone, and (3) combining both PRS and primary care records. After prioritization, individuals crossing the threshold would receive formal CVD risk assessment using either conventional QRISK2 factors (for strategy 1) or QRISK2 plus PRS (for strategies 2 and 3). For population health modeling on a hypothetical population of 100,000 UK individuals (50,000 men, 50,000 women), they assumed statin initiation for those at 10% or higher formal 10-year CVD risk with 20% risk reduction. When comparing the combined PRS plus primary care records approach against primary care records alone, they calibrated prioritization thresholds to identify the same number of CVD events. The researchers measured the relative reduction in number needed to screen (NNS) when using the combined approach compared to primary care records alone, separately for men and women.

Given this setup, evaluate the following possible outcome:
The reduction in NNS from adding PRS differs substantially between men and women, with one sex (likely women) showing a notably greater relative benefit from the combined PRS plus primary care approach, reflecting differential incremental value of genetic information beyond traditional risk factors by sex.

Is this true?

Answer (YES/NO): YES